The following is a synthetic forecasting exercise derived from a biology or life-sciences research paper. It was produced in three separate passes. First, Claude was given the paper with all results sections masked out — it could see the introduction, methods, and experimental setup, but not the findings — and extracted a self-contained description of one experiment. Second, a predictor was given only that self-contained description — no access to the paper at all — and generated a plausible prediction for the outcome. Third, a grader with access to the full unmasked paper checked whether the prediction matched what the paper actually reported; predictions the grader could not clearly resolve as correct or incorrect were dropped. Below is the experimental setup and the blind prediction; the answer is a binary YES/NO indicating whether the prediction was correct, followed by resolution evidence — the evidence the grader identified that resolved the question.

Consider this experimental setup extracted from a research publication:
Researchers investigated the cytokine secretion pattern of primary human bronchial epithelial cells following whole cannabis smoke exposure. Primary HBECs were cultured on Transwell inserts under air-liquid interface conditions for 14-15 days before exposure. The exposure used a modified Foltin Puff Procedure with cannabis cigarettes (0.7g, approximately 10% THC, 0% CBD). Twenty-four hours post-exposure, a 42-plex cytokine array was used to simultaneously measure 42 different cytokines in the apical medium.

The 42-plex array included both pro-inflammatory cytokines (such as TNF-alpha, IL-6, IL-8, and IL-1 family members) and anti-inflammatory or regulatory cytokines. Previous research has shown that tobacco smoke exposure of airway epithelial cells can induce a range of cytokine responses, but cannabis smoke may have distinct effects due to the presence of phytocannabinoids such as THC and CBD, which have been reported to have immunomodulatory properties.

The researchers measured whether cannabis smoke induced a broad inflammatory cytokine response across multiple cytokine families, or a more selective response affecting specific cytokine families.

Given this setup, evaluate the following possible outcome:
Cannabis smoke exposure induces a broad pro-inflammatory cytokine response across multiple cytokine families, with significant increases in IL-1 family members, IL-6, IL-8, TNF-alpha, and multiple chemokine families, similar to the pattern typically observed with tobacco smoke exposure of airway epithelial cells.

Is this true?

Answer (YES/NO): NO